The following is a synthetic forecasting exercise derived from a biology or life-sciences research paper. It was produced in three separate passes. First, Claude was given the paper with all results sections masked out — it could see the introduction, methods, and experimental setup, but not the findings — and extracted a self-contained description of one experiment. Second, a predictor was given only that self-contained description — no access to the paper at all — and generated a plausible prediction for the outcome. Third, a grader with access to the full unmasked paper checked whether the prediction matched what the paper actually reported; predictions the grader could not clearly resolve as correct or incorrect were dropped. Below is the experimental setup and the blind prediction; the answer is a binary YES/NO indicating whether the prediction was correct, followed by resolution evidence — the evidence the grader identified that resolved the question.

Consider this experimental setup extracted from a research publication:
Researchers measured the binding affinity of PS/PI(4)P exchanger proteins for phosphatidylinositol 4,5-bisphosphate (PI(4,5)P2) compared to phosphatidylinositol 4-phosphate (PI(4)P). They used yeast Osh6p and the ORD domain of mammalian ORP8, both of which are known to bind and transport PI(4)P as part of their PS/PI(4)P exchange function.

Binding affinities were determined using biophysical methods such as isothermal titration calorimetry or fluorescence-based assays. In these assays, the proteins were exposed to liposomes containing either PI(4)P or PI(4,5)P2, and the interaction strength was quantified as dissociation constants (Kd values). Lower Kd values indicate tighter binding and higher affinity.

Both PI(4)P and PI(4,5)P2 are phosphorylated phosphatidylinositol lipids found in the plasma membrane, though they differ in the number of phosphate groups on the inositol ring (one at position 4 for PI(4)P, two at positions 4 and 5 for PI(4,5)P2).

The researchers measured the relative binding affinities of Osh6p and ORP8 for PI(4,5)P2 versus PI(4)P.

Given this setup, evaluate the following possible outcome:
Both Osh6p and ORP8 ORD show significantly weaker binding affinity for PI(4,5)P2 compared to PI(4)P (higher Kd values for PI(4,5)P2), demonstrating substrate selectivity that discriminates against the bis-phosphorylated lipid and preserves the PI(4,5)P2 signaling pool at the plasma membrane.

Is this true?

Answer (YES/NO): YES